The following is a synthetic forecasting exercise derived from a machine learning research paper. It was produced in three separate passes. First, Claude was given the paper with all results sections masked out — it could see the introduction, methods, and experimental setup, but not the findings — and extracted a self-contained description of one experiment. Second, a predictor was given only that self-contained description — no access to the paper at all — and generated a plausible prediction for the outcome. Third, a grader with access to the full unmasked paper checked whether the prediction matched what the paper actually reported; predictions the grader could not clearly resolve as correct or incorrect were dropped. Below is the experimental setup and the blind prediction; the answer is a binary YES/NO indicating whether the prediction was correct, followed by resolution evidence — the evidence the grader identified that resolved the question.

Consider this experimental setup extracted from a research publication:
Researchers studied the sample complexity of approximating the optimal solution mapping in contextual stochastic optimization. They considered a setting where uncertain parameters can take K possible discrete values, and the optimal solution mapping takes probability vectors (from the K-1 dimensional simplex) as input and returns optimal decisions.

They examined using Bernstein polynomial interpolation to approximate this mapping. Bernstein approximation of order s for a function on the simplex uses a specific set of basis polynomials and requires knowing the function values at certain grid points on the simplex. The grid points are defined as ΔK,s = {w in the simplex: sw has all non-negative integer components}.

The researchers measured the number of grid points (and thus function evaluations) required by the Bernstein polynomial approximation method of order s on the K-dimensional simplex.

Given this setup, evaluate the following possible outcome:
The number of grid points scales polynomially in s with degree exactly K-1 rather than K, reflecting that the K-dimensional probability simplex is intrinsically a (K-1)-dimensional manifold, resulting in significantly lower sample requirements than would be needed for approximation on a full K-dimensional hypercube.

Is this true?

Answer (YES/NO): NO